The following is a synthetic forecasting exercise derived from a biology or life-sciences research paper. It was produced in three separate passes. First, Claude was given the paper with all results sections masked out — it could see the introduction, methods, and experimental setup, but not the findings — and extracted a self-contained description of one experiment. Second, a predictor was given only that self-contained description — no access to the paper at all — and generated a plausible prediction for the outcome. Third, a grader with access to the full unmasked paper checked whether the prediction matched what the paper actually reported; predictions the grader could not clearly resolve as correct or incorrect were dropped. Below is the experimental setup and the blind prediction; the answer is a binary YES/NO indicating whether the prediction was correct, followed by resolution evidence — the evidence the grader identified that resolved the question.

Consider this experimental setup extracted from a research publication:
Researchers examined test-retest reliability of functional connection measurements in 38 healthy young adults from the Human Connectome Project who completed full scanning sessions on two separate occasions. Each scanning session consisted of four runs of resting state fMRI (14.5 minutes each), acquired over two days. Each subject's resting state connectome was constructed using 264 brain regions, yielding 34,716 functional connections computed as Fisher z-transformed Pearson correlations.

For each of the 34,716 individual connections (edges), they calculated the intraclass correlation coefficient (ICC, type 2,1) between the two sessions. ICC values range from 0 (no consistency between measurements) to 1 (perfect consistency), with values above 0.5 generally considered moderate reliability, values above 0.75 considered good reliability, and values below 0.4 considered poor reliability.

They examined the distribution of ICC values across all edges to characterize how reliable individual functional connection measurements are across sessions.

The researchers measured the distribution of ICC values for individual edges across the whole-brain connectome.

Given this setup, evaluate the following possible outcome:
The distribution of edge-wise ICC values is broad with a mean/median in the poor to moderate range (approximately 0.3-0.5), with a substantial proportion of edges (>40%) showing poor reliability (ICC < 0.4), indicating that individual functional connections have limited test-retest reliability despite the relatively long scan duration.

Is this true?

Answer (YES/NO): NO